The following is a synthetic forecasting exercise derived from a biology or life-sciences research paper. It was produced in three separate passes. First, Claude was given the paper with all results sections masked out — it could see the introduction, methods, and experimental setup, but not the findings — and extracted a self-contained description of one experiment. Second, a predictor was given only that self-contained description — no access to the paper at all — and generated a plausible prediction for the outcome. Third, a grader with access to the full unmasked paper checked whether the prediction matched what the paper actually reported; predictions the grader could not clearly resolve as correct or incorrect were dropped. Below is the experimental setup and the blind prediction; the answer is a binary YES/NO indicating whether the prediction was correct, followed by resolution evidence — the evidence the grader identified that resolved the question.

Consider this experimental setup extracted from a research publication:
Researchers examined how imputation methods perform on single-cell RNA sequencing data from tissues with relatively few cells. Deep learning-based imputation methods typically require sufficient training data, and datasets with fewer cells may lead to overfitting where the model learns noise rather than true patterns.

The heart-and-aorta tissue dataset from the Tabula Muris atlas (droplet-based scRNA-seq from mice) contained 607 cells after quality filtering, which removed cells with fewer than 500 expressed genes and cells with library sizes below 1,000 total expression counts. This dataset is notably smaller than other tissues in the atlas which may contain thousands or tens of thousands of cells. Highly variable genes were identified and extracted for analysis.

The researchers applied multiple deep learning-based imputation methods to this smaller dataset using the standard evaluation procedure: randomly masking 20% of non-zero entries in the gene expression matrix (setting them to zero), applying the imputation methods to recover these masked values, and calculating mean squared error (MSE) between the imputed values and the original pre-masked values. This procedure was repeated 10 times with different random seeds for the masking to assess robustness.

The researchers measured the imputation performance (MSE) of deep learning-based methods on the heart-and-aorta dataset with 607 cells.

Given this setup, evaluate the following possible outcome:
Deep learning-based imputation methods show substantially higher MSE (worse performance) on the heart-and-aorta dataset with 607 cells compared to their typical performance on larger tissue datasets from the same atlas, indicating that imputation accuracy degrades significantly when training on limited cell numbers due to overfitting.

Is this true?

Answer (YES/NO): NO